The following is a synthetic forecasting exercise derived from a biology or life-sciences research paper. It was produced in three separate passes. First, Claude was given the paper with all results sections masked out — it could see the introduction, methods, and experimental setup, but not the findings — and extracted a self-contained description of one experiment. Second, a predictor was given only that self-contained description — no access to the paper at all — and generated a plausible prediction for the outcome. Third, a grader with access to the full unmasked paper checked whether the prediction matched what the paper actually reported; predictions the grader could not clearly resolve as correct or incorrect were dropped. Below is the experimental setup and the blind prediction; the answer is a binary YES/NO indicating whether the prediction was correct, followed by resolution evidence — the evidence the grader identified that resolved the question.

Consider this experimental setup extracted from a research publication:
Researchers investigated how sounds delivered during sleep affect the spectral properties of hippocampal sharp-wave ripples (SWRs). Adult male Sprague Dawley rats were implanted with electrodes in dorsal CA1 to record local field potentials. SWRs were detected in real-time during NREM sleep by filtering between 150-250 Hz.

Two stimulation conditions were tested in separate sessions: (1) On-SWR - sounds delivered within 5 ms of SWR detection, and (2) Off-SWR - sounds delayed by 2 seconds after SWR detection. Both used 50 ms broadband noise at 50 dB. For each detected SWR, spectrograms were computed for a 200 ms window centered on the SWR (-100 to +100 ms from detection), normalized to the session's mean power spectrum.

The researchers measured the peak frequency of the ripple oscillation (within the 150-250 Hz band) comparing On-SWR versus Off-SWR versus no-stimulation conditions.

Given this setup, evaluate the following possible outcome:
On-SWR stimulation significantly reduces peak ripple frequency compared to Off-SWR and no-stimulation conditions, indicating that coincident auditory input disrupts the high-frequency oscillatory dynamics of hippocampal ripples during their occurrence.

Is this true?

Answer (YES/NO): NO